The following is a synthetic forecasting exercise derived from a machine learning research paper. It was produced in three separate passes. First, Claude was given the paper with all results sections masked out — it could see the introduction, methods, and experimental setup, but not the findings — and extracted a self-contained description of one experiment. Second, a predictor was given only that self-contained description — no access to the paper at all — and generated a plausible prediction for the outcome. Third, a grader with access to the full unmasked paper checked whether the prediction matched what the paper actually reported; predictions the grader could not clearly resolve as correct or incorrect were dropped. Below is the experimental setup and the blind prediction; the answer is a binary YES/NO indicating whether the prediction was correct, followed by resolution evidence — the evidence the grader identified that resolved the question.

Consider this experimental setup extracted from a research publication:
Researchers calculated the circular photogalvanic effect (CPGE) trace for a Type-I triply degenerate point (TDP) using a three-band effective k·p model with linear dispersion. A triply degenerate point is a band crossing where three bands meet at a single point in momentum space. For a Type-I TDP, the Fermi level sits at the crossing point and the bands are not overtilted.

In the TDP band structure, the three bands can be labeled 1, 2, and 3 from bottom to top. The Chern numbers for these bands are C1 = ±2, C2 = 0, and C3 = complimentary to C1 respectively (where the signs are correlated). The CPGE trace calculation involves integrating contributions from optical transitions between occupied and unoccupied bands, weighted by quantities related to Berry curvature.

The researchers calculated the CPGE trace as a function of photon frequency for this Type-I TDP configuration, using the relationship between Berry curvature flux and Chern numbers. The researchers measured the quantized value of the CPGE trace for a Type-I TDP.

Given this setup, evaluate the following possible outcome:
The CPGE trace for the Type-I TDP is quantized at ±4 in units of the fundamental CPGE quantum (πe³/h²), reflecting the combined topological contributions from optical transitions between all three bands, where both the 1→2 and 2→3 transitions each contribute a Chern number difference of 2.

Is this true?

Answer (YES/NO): NO